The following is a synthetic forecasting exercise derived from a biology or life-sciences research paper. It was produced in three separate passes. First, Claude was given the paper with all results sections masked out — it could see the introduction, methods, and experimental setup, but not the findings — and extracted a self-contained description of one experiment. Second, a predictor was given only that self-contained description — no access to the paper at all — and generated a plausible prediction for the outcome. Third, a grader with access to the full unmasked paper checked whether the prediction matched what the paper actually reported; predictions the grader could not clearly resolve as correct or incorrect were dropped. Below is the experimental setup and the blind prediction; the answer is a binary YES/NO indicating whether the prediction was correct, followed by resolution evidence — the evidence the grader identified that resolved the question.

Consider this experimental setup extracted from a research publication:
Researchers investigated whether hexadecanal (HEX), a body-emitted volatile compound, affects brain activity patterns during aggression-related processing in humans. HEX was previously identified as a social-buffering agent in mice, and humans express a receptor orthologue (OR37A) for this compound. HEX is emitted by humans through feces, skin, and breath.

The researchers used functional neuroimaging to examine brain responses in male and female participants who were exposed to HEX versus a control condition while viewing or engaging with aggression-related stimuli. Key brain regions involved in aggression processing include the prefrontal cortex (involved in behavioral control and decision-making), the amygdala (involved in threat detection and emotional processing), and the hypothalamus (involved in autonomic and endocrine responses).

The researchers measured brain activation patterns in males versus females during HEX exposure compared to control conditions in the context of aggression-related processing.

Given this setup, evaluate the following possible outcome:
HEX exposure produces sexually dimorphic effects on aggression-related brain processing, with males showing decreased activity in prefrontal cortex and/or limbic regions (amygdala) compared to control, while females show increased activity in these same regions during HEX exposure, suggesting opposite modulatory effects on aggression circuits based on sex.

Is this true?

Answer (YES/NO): NO